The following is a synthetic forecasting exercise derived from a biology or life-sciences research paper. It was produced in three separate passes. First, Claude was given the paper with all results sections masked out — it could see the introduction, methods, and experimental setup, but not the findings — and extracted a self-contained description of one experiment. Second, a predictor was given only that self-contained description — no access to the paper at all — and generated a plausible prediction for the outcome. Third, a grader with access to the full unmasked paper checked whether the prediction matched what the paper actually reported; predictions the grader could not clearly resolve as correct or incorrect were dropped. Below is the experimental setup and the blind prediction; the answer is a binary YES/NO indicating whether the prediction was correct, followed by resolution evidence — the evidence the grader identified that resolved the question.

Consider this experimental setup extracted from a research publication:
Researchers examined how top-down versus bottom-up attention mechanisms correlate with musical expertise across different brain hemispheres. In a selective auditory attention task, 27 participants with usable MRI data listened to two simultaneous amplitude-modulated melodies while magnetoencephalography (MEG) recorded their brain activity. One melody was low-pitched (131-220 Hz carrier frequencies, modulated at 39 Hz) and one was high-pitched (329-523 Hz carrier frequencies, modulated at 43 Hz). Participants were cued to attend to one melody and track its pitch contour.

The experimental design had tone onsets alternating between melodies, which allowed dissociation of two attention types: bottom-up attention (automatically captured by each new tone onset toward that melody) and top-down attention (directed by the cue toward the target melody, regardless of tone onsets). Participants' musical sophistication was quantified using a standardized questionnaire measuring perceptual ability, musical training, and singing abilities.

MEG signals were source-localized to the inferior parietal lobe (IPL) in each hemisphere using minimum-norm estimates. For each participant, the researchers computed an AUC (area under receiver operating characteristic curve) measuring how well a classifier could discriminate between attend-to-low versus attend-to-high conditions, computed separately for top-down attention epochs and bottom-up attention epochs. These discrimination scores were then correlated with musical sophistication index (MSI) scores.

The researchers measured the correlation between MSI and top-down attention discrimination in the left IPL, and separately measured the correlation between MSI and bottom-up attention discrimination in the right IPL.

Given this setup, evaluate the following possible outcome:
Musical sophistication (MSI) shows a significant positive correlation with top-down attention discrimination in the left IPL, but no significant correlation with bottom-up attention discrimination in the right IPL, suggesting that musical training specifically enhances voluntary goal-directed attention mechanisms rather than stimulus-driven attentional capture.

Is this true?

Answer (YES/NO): NO